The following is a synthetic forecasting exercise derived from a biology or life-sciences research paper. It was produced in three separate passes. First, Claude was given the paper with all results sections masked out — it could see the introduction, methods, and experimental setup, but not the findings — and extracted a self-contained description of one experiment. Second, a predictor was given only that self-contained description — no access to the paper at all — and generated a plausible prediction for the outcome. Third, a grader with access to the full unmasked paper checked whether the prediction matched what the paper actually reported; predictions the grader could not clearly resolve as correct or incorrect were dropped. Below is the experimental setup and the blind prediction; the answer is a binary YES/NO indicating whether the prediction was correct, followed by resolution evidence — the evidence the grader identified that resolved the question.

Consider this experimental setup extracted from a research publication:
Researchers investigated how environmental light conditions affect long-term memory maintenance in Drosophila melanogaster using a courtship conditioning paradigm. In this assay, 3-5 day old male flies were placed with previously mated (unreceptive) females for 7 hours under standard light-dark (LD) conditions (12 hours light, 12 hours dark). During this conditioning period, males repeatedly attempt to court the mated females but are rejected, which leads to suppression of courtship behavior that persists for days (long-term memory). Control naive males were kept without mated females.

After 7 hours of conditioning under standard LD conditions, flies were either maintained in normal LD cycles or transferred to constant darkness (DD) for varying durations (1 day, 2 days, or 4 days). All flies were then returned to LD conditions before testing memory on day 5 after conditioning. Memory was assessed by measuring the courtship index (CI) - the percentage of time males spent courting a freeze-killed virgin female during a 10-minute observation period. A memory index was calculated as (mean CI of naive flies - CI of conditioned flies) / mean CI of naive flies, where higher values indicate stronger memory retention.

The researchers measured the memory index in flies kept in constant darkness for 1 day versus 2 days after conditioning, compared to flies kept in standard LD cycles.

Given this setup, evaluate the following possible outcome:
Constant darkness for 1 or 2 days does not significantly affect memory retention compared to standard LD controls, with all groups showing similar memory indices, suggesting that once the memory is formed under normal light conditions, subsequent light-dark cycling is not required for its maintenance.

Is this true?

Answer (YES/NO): NO